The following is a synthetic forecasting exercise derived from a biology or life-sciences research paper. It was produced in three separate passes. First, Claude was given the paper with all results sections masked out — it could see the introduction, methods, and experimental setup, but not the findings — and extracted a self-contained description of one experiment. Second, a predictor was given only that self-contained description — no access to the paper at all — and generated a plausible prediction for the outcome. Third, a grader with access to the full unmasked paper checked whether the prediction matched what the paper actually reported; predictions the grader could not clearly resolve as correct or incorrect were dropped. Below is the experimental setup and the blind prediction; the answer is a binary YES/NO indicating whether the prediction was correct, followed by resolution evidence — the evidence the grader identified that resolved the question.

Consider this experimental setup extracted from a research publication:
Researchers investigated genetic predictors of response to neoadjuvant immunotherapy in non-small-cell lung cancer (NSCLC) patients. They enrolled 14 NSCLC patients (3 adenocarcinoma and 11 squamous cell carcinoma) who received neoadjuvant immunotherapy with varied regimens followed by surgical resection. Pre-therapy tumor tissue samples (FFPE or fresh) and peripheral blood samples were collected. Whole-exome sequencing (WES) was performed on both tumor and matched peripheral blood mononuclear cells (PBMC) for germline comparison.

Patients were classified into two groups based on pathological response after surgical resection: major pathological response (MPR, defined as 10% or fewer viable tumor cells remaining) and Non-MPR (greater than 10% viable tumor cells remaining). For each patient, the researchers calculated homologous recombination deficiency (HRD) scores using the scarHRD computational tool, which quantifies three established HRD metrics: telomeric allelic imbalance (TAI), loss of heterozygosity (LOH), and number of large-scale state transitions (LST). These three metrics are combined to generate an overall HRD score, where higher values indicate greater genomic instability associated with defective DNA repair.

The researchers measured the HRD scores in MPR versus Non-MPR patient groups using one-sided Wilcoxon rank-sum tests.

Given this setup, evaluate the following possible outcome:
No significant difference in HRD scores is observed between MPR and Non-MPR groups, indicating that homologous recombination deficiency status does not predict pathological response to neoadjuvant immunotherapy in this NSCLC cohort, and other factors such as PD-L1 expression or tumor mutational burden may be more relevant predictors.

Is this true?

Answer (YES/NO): NO